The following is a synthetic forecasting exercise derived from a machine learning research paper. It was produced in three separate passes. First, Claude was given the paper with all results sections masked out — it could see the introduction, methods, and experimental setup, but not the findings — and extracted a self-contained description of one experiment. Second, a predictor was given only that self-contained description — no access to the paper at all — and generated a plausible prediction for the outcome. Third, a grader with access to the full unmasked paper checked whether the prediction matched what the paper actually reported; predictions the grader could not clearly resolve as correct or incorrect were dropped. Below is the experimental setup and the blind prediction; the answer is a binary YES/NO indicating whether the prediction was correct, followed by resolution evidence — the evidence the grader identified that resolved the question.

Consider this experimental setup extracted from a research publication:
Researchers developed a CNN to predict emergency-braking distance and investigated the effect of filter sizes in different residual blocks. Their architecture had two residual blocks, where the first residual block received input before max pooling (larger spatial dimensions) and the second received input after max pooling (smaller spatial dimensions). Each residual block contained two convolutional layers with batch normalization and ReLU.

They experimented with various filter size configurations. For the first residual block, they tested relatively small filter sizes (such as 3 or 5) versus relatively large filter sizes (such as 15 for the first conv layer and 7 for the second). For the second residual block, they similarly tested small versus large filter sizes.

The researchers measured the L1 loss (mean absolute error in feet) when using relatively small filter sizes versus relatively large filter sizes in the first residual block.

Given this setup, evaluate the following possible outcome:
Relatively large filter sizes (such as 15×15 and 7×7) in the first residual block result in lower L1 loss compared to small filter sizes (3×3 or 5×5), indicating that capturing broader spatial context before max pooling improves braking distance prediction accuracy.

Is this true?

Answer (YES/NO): YES